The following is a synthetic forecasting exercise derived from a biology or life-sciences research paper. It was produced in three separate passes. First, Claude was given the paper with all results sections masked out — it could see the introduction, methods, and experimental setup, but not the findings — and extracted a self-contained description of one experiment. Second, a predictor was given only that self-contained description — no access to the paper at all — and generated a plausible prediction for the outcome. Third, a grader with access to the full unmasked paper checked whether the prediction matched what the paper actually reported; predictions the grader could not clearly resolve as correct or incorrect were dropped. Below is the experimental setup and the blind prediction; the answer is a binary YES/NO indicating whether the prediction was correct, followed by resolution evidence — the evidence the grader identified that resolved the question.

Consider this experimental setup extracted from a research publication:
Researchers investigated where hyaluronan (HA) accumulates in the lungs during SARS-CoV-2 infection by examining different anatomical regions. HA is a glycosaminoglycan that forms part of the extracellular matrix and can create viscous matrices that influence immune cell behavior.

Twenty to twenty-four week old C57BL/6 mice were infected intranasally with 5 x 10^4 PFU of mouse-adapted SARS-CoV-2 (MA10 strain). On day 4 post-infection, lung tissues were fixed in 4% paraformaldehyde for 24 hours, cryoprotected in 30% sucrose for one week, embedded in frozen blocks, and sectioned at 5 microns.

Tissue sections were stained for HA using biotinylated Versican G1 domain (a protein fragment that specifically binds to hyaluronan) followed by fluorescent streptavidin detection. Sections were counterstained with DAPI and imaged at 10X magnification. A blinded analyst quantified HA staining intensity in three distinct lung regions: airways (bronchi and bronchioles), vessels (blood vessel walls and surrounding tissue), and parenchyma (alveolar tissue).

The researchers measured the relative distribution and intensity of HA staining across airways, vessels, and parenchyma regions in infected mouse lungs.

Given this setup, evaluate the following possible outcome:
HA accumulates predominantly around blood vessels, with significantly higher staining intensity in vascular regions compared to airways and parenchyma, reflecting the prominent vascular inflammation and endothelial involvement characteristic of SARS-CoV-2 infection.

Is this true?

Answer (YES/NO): NO